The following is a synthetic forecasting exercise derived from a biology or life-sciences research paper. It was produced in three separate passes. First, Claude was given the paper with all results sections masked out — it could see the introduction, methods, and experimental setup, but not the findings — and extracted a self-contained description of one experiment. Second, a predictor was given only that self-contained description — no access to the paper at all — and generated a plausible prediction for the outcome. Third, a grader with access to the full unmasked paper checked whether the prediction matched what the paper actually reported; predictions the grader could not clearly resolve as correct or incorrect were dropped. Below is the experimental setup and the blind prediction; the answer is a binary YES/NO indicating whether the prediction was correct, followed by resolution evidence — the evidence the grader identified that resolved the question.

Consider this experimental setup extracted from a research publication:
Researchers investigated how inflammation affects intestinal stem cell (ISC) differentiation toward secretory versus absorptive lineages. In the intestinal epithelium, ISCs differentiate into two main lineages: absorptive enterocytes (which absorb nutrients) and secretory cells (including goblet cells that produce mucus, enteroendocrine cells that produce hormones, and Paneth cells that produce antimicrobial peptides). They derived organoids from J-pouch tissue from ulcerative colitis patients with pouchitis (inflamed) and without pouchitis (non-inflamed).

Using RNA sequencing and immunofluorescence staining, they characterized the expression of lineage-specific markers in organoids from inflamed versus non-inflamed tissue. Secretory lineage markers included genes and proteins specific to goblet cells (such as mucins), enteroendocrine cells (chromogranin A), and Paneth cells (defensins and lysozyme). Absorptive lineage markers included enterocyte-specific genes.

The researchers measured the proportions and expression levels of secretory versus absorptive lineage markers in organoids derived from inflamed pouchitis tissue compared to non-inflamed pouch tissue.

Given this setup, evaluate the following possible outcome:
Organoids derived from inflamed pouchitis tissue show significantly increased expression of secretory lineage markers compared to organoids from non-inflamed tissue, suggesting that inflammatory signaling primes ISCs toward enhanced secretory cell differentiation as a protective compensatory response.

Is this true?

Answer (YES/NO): YES